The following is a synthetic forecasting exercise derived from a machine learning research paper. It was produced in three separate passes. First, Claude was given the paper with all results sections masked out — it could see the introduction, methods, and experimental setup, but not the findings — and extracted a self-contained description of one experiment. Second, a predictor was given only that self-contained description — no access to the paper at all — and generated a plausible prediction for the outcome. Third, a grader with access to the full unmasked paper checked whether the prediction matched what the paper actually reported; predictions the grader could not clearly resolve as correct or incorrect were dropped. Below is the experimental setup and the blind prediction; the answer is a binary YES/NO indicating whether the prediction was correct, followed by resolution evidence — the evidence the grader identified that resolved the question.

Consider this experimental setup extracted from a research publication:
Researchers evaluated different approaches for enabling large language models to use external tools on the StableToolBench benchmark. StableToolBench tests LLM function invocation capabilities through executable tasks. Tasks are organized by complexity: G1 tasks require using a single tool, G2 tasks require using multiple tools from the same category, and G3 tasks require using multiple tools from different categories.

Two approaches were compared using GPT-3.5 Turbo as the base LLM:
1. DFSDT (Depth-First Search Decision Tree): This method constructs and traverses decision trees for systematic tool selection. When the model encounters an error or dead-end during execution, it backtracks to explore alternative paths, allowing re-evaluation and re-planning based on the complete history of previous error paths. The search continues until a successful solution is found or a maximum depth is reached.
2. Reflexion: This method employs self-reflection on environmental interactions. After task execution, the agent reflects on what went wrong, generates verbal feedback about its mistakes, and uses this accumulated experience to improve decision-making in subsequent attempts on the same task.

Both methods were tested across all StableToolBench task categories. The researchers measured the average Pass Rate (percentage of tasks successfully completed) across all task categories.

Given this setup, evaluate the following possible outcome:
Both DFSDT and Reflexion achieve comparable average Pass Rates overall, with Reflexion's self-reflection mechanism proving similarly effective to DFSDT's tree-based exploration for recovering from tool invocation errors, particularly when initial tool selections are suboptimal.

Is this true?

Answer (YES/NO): NO